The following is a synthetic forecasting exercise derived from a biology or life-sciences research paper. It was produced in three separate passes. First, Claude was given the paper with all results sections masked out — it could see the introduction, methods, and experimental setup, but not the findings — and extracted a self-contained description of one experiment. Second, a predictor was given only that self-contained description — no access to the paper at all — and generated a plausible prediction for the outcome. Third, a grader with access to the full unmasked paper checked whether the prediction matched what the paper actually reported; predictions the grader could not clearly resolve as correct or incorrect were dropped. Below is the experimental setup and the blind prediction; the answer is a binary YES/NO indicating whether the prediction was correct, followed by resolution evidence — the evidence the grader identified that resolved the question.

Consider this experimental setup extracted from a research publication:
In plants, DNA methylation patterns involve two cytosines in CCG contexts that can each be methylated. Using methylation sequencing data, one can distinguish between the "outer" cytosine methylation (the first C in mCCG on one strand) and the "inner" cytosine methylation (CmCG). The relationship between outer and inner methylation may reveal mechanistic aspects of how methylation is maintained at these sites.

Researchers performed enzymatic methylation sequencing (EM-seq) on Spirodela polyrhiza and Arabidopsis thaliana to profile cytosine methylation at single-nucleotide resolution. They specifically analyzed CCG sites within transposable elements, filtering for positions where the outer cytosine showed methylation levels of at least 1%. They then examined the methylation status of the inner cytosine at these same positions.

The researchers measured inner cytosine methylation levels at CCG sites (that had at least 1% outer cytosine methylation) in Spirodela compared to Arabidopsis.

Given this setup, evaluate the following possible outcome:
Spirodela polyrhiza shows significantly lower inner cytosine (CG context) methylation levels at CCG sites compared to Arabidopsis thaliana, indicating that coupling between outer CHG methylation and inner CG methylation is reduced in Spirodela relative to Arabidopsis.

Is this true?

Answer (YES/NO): NO